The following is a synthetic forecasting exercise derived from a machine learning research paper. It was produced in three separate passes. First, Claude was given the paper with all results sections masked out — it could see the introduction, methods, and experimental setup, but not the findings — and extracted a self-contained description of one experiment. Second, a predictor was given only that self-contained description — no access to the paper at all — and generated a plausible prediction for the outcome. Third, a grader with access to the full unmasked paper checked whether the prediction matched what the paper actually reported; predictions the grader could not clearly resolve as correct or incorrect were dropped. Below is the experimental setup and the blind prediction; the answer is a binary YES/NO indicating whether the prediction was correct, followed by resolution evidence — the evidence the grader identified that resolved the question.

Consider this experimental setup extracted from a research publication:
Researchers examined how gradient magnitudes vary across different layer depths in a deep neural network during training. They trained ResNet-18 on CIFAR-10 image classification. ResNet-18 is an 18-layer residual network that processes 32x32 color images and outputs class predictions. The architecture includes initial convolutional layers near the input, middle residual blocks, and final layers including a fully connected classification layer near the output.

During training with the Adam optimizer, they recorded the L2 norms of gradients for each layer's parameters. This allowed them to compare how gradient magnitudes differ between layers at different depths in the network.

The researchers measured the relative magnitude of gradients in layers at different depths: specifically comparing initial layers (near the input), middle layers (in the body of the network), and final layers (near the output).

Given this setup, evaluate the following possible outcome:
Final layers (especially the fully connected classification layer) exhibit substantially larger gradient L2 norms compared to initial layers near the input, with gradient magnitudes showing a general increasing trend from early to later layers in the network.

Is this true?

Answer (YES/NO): NO